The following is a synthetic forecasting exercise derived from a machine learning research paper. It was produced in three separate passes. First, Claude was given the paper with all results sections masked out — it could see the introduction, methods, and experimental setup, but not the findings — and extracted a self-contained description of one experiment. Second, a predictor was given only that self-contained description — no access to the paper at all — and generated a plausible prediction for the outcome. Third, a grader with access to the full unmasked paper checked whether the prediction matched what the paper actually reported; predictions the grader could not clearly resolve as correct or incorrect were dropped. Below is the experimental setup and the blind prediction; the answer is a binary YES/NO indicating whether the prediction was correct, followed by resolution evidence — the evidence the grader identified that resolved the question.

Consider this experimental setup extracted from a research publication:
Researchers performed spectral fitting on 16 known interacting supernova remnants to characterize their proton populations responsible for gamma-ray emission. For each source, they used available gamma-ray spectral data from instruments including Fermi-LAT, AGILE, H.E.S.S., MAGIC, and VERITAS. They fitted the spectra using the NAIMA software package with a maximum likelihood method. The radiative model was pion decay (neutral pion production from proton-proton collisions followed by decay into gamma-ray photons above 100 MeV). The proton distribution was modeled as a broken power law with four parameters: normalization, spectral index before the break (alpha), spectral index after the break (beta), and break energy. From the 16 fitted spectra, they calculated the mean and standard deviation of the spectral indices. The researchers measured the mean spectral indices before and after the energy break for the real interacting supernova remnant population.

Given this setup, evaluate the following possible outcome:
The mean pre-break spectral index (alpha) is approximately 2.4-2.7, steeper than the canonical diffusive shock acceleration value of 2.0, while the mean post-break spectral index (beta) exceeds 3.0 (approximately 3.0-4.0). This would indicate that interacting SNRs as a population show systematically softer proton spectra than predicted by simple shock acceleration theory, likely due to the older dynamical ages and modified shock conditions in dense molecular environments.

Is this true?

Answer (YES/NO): YES